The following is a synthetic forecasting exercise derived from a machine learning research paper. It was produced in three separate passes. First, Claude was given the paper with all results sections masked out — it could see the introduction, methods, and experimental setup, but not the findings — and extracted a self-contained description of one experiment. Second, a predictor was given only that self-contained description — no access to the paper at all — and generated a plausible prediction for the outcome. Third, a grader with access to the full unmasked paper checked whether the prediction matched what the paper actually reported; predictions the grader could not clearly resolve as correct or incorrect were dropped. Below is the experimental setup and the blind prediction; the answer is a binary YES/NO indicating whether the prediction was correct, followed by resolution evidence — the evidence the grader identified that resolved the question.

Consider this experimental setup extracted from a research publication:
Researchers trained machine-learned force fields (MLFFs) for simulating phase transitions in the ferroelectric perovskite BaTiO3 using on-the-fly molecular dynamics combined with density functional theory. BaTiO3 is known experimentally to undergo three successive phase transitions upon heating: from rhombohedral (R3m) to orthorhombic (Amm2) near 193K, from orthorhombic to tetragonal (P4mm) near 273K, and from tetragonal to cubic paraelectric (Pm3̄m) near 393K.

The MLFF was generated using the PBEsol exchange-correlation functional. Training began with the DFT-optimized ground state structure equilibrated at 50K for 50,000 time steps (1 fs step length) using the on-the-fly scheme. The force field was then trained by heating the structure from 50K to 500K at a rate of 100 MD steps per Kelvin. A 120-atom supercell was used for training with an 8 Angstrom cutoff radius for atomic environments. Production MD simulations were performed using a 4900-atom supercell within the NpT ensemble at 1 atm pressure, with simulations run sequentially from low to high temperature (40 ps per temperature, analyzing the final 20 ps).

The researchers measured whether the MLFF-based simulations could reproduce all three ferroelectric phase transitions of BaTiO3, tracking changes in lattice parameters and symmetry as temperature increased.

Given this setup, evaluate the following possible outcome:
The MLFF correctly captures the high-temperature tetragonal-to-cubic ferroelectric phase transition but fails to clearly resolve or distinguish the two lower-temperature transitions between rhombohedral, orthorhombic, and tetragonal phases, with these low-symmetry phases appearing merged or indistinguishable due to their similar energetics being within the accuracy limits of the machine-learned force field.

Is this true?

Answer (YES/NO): NO